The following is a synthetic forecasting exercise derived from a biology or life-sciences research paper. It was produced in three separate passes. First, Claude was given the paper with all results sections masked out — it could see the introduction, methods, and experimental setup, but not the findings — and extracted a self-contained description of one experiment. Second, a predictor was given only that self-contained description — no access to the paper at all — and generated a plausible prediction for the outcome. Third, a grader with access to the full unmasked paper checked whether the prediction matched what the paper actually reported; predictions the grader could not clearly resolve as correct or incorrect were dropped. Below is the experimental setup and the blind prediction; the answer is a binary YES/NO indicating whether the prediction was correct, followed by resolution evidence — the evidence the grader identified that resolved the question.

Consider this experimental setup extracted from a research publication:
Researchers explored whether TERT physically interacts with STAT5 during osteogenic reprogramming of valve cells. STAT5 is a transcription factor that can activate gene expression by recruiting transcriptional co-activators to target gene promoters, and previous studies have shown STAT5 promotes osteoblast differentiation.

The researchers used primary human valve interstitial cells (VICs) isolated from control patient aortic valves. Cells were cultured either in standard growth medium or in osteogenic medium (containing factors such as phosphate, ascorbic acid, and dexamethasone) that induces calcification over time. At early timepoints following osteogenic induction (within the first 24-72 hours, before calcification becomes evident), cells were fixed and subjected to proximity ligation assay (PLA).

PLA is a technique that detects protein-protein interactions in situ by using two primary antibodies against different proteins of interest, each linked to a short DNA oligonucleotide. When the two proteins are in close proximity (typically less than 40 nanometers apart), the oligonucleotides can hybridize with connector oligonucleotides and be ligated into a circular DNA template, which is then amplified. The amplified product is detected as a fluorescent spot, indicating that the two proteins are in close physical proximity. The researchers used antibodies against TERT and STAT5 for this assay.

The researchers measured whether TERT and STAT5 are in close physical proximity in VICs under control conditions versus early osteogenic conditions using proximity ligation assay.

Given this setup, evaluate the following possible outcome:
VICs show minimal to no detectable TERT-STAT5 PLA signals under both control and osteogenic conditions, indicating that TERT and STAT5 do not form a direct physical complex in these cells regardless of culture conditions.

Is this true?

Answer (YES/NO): NO